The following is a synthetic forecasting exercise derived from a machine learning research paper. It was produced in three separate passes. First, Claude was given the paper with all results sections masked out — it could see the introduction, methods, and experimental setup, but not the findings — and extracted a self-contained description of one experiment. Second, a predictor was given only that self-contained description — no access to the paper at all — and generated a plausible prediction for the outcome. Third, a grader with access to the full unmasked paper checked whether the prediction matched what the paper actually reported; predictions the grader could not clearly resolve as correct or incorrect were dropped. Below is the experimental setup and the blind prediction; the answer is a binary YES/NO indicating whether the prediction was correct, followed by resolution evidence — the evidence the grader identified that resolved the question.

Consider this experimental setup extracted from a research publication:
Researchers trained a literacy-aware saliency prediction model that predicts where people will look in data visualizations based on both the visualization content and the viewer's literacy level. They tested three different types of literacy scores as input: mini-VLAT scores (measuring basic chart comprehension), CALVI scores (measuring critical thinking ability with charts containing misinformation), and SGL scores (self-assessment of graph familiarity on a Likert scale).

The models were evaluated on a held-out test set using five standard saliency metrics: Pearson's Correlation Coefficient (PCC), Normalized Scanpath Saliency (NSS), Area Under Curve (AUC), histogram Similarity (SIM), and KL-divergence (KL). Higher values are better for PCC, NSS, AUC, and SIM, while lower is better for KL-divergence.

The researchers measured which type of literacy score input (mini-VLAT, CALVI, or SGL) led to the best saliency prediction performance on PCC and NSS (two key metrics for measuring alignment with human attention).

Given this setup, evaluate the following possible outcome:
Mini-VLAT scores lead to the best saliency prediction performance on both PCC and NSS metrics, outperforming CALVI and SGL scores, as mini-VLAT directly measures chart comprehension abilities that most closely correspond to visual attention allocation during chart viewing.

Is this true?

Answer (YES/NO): NO